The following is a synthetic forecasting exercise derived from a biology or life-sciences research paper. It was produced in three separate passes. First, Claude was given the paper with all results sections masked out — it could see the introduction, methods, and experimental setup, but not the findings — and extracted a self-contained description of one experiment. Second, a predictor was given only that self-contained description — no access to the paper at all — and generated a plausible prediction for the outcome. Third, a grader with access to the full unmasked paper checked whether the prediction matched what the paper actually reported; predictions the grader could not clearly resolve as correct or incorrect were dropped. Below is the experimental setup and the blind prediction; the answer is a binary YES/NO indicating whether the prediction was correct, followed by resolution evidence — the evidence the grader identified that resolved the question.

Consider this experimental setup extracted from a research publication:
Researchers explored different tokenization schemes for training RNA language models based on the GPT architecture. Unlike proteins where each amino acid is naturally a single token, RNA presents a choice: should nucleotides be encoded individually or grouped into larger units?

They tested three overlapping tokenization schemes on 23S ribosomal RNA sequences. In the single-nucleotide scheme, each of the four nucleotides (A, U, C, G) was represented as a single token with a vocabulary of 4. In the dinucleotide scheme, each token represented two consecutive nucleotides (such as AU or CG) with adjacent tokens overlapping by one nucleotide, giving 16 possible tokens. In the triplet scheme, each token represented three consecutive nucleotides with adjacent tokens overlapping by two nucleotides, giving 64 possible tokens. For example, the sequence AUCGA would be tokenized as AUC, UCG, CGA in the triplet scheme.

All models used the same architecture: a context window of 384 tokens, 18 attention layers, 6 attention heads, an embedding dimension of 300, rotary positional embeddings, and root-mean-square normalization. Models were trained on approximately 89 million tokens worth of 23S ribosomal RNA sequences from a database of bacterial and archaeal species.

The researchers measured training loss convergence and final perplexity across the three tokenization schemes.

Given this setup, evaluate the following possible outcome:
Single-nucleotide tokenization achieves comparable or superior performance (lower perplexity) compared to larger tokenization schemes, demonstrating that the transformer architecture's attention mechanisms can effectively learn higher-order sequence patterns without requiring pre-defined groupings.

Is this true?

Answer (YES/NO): NO